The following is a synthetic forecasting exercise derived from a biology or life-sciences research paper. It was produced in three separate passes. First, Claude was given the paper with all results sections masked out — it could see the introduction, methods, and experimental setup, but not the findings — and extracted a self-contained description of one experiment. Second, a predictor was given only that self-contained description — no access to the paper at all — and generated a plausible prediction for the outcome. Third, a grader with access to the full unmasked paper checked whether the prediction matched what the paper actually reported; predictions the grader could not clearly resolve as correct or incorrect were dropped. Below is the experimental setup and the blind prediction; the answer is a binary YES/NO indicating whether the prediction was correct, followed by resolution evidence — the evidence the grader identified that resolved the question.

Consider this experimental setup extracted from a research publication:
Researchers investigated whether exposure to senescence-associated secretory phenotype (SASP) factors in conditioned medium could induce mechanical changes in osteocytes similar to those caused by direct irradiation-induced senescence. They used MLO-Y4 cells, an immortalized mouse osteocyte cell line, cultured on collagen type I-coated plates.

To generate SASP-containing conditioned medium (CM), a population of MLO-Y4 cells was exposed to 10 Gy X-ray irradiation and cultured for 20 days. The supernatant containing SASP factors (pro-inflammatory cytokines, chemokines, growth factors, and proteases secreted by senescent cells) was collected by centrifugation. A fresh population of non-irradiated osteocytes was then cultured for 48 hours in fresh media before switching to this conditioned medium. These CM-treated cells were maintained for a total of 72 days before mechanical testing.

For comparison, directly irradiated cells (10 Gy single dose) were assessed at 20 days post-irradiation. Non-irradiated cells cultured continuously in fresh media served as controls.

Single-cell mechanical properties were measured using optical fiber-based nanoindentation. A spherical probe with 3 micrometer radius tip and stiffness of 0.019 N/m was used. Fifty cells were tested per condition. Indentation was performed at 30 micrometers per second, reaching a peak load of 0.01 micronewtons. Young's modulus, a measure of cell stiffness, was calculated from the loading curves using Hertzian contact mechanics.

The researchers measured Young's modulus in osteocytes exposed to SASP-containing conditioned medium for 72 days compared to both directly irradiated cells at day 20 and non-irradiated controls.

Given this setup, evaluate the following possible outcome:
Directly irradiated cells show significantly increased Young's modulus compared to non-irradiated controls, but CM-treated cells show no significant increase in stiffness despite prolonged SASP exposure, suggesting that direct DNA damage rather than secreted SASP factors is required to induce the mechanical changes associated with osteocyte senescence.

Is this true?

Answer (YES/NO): YES